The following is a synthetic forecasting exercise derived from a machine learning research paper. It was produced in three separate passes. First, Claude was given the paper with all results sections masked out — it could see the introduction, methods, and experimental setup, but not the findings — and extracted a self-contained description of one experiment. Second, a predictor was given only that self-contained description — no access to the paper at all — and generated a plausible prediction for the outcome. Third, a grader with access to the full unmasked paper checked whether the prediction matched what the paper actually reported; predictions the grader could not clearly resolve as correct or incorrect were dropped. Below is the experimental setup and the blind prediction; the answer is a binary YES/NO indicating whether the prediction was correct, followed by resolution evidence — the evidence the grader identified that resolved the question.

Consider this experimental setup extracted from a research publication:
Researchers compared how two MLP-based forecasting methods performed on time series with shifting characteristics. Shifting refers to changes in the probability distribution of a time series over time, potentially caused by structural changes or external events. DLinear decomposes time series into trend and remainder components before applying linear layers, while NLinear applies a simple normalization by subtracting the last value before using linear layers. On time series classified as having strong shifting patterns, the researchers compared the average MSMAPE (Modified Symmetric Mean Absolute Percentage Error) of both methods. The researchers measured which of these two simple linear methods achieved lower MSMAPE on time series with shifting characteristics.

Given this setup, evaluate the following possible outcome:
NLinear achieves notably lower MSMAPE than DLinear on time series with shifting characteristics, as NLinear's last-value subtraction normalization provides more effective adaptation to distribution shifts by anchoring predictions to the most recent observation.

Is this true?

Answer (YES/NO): YES